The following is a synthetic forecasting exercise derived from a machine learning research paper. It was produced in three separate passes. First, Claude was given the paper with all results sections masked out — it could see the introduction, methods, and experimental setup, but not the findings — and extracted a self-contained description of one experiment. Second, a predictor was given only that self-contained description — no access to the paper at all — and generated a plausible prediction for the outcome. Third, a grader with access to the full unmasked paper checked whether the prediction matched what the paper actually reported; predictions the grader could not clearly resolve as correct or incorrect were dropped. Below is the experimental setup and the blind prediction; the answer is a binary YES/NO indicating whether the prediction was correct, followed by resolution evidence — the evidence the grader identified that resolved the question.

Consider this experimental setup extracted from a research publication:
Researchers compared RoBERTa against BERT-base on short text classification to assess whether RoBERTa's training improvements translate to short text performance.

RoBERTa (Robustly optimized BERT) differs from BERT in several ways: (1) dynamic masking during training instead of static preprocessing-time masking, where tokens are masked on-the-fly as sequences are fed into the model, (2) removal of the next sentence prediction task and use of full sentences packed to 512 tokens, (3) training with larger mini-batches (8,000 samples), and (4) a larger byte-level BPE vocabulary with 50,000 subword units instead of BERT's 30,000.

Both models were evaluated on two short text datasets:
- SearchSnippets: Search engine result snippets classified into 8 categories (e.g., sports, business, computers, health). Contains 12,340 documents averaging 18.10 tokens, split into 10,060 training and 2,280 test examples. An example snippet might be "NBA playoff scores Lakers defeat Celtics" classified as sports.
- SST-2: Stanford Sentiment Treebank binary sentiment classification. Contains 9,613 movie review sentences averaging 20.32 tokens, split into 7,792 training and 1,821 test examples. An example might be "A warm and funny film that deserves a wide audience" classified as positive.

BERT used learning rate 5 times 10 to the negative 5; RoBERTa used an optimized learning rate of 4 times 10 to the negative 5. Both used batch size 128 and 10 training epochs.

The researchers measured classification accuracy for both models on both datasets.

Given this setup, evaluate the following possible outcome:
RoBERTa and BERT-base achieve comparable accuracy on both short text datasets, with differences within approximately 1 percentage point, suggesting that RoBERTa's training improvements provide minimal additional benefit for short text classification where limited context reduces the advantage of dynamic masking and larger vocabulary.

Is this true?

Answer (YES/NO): NO